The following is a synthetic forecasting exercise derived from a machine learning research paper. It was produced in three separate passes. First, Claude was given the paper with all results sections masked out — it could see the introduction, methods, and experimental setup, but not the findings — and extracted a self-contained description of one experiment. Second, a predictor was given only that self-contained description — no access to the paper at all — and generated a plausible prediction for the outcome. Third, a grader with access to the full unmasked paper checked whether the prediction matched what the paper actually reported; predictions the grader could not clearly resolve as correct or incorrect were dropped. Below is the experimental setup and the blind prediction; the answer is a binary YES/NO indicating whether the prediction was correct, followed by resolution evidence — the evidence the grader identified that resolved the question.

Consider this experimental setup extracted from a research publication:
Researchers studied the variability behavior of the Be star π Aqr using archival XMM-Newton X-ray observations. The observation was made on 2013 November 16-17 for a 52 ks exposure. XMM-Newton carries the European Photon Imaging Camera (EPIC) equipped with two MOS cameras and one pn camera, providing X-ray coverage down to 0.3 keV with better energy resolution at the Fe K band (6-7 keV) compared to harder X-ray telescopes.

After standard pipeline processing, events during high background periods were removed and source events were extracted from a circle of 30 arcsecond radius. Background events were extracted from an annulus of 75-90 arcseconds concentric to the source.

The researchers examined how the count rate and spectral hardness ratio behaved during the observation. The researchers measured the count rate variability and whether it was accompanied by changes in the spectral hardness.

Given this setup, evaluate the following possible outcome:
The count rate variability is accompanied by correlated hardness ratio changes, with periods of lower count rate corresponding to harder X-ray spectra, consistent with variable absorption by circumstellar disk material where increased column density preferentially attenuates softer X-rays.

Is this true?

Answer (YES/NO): NO